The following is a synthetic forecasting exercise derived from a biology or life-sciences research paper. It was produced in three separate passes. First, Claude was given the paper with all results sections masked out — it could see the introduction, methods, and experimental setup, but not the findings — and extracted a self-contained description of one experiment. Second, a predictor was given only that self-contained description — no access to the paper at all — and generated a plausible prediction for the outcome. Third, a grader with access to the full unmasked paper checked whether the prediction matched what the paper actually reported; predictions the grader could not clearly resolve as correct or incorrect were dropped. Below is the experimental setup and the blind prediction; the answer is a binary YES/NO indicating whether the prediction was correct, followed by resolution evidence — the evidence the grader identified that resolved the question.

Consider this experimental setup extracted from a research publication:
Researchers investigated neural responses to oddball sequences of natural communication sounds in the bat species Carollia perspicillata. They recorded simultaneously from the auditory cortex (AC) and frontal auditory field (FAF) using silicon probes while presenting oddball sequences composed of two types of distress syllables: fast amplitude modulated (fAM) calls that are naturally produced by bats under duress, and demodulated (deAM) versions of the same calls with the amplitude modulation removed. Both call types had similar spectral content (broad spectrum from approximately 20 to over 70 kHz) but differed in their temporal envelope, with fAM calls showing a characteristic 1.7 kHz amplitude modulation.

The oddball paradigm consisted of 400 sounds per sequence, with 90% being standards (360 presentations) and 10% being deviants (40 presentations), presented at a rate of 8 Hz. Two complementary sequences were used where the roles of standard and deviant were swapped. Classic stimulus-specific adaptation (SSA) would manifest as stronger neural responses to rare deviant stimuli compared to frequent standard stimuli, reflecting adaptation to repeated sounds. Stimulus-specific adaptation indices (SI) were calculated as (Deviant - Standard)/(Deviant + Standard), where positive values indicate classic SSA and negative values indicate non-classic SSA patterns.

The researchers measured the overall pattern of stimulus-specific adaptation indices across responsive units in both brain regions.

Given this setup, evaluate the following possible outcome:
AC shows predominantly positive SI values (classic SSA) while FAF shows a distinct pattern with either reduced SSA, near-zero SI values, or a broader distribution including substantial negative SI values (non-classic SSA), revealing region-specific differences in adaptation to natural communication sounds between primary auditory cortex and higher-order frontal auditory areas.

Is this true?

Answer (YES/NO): NO